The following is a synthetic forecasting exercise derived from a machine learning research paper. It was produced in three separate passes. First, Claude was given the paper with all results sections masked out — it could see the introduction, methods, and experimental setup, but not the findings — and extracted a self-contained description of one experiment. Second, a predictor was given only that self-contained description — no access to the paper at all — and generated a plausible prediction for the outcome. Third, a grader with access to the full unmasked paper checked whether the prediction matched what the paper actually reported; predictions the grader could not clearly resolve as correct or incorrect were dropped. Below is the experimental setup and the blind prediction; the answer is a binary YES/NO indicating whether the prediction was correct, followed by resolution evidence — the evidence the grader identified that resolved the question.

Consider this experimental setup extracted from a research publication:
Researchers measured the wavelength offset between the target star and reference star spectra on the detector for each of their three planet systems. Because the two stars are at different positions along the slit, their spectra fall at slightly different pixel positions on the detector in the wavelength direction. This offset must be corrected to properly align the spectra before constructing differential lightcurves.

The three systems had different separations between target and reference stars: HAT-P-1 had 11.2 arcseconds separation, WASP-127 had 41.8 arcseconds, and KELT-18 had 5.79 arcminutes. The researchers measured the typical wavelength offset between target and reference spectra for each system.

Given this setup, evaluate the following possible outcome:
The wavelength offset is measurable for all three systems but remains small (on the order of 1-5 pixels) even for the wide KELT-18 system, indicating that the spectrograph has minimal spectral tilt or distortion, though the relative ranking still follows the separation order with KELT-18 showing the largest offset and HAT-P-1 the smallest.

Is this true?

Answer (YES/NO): NO